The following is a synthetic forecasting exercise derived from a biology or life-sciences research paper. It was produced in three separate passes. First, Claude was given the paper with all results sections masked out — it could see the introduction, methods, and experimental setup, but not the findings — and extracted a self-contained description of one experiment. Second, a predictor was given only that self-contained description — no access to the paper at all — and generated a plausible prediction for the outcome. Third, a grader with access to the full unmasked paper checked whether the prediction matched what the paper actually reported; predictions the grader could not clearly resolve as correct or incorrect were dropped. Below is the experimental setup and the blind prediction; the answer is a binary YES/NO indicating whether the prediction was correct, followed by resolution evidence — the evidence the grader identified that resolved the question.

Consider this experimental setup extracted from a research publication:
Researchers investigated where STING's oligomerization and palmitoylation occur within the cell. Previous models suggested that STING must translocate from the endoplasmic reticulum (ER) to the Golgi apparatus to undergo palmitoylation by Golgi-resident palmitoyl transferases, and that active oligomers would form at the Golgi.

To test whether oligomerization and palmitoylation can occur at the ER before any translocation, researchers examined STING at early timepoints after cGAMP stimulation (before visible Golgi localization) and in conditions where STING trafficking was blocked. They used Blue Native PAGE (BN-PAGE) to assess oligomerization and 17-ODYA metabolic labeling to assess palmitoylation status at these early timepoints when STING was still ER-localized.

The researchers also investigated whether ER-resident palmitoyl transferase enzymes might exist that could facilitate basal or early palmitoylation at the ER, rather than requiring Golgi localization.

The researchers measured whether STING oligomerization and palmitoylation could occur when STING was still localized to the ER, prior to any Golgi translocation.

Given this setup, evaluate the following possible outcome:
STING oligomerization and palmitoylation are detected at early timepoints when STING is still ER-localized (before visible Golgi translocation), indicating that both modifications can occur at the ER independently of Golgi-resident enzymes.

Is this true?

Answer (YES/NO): YES